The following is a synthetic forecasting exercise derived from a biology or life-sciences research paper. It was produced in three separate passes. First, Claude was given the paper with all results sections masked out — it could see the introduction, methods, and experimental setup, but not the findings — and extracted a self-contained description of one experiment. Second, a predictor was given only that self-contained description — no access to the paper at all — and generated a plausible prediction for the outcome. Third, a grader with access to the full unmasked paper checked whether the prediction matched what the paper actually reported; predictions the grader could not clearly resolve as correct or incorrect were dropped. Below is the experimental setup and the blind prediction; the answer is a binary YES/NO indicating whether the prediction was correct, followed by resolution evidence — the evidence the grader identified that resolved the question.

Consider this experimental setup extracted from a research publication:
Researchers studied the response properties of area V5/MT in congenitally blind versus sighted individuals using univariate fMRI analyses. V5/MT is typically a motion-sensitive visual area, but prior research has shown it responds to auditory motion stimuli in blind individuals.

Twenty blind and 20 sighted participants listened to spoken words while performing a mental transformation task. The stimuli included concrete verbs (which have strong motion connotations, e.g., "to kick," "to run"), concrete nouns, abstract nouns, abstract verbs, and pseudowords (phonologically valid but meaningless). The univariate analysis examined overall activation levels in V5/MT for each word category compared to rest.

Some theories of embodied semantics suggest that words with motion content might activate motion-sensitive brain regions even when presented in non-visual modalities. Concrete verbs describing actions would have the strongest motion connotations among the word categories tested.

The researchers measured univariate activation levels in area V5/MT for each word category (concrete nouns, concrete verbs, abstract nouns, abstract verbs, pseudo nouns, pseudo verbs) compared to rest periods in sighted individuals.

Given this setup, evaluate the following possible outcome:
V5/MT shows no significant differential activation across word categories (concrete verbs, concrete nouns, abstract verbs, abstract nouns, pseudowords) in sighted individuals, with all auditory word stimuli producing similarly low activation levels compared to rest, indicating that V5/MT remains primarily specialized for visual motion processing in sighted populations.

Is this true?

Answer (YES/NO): NO